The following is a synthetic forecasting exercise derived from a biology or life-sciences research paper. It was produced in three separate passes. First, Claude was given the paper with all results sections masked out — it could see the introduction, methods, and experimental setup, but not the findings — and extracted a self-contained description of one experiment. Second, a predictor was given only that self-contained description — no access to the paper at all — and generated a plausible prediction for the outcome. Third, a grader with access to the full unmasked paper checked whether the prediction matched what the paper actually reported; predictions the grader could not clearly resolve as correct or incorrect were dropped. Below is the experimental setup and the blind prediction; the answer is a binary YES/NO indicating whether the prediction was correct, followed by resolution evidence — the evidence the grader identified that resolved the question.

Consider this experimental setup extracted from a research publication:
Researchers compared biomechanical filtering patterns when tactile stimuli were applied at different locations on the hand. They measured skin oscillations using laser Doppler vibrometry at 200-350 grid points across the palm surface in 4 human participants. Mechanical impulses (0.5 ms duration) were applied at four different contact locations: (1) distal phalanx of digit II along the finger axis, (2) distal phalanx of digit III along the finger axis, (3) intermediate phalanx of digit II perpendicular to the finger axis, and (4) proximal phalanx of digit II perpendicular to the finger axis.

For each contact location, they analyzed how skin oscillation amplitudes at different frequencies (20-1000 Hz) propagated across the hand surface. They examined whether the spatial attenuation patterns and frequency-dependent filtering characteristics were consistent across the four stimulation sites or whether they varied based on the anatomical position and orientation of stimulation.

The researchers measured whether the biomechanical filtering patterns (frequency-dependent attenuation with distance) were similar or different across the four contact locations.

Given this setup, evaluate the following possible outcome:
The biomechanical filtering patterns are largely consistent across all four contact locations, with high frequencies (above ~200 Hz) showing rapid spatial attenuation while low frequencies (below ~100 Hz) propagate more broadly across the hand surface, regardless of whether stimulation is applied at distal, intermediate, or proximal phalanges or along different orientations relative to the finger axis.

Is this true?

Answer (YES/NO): YES